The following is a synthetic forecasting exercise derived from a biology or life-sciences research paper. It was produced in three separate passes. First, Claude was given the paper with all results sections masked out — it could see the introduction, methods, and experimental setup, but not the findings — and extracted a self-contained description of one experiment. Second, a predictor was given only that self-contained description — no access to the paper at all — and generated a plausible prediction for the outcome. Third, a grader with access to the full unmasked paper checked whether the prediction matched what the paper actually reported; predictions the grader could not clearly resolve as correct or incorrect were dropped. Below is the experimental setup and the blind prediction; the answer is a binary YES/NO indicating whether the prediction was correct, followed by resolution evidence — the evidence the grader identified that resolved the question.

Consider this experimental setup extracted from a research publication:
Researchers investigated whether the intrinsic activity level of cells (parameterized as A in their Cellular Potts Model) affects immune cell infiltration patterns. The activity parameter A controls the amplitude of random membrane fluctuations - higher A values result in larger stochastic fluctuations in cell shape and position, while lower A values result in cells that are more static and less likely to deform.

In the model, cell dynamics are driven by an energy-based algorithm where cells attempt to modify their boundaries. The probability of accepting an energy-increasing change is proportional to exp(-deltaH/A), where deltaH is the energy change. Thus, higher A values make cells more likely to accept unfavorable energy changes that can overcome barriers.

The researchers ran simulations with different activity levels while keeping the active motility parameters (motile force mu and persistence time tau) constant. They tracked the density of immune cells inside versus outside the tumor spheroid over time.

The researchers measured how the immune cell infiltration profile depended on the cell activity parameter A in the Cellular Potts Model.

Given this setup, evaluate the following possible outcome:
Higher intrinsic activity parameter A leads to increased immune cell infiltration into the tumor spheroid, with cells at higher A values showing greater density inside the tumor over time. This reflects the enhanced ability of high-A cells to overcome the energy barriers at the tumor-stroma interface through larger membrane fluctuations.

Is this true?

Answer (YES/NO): NO